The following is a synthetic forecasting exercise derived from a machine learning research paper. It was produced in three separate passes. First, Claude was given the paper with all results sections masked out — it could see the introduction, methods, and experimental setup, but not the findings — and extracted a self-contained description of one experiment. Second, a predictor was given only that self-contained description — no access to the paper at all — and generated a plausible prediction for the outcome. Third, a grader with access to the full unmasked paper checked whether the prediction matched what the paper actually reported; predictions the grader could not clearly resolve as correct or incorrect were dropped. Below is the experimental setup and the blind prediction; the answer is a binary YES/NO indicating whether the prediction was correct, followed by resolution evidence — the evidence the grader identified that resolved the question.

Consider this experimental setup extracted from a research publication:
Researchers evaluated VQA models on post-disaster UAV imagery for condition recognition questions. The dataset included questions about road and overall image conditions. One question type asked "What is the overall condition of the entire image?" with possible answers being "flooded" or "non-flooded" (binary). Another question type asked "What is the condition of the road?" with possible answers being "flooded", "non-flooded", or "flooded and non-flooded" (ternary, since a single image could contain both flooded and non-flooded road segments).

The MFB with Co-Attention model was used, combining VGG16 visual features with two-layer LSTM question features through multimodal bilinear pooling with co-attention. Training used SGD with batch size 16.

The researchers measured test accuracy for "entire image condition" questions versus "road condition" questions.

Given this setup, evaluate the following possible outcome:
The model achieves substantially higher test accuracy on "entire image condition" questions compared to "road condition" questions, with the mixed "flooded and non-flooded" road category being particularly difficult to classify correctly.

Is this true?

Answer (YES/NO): NO